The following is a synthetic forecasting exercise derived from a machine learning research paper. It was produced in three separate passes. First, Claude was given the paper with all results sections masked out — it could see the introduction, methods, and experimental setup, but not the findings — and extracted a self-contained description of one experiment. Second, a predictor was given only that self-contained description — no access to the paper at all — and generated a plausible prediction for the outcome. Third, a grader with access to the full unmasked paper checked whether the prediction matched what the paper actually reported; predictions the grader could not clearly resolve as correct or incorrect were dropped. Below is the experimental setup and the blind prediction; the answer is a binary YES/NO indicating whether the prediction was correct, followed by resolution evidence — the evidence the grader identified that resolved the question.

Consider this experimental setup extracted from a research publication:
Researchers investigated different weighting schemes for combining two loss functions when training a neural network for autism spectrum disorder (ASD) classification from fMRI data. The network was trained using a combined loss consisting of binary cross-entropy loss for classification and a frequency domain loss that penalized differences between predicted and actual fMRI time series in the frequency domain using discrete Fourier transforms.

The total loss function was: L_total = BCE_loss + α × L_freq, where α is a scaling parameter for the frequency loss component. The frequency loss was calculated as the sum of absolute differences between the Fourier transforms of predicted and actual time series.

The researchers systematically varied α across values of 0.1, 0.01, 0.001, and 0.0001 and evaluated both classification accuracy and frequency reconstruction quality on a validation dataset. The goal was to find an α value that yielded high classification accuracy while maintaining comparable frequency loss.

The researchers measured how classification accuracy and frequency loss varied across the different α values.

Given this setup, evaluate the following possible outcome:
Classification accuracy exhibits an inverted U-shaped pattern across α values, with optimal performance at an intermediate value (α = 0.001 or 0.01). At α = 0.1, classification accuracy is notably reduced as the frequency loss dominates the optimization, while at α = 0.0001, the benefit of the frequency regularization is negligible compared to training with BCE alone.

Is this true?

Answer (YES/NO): NO